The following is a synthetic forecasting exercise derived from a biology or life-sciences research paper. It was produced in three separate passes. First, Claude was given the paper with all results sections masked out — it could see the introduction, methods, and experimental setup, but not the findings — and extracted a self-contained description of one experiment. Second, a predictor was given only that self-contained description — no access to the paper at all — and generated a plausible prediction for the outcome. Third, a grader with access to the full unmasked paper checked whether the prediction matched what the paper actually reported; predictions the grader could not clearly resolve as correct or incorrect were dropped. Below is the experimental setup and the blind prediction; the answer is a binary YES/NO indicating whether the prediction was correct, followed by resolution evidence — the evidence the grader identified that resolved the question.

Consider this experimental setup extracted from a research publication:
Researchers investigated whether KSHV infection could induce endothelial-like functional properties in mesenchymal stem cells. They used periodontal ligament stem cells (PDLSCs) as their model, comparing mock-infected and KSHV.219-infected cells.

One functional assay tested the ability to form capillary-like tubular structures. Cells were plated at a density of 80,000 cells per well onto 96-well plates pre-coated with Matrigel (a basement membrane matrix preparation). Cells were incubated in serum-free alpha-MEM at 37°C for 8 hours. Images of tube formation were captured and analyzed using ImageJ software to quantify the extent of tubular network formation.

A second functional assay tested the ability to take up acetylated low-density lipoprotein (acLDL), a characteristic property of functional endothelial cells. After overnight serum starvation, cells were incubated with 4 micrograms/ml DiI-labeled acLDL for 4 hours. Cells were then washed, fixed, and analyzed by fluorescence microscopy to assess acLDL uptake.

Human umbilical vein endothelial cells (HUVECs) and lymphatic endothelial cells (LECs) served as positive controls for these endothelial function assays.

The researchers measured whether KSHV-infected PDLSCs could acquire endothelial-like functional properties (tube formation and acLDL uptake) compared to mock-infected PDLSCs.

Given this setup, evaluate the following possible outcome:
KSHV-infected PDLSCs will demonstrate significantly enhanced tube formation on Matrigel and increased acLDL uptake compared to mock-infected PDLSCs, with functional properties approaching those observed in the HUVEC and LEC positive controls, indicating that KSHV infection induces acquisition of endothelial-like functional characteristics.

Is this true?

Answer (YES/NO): YES